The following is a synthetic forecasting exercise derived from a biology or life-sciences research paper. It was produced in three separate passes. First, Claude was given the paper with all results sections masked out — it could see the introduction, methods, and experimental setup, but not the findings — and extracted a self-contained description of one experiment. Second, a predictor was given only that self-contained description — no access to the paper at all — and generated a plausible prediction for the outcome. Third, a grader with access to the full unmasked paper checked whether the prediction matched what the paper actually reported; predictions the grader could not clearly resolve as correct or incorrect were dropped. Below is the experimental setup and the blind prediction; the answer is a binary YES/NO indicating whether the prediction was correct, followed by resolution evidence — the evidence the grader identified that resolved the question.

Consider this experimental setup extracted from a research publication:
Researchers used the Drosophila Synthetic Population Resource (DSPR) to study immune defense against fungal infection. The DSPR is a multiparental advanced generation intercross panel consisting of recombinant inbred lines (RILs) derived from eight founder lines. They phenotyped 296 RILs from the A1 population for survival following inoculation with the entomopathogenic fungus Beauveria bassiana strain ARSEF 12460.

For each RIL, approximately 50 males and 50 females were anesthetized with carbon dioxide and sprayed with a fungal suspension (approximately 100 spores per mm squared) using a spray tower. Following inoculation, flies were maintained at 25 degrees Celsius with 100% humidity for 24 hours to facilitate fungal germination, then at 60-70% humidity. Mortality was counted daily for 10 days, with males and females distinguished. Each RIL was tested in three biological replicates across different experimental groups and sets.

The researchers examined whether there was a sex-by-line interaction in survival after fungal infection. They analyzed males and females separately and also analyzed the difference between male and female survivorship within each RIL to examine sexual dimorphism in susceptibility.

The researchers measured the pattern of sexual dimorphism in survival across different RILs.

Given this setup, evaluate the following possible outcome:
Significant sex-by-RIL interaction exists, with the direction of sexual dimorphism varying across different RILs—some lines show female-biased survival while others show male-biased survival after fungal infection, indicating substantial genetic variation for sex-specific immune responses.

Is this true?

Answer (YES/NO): YES